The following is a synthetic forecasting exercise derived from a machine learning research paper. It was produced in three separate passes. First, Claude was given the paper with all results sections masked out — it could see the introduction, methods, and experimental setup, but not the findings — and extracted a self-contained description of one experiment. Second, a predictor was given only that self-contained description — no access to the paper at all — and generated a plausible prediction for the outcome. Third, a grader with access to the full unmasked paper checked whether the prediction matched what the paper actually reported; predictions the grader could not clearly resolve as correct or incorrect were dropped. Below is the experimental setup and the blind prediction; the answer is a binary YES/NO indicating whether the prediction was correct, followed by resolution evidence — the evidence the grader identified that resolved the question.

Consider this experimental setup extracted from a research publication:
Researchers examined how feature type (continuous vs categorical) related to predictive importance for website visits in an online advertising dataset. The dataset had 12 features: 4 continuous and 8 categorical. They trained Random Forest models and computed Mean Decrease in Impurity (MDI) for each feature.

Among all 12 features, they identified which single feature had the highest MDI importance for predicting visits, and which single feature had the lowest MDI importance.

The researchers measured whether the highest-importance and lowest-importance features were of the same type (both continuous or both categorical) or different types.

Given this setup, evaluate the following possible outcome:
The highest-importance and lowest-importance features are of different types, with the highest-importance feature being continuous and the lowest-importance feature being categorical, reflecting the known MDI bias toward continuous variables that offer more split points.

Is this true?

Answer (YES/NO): YES